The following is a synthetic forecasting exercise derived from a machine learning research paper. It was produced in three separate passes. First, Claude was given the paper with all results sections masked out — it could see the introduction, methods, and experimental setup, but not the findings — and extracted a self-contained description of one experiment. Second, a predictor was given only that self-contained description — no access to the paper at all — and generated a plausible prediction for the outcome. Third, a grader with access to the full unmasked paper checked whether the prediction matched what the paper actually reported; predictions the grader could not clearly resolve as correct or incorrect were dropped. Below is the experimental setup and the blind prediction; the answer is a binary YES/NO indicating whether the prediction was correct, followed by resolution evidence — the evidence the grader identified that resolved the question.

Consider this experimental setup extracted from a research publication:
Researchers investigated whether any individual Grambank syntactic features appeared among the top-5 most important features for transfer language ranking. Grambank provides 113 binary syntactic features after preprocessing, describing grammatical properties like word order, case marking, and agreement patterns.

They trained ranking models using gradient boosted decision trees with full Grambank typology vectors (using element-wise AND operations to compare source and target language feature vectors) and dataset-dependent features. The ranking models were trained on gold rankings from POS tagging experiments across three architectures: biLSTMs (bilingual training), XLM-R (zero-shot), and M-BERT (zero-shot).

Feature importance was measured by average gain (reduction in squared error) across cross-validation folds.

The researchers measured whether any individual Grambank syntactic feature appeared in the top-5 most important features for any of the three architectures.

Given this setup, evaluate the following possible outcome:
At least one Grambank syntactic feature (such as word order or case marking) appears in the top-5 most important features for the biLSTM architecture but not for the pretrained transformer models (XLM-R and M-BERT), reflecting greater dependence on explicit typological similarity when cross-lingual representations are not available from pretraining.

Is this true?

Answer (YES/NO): NO